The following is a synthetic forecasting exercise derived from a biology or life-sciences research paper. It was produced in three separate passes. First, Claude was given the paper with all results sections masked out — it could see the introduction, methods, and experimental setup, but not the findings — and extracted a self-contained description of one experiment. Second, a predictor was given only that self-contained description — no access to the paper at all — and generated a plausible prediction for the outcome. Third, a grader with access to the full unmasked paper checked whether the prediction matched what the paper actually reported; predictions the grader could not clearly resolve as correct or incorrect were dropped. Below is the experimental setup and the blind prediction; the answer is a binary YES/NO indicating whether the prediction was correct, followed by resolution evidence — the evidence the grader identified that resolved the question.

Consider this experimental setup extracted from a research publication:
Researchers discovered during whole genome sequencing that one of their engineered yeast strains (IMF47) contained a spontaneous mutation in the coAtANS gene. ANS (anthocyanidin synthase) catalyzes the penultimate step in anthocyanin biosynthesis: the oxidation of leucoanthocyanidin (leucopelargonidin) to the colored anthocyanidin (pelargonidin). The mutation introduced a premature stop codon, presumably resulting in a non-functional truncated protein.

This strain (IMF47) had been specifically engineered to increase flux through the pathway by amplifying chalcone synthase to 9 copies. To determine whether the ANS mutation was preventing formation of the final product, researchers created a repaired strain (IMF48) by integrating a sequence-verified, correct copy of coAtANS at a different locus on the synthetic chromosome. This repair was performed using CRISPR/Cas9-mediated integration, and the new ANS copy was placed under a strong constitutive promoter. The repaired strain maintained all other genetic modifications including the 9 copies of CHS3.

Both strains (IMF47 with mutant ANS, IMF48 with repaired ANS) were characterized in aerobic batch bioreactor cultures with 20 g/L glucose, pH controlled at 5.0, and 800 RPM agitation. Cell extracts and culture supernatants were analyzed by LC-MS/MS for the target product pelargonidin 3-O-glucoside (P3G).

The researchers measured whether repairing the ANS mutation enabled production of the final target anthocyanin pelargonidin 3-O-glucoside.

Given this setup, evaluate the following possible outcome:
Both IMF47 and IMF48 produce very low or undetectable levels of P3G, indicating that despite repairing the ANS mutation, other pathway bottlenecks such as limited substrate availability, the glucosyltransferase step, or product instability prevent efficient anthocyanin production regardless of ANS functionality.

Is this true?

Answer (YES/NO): NO